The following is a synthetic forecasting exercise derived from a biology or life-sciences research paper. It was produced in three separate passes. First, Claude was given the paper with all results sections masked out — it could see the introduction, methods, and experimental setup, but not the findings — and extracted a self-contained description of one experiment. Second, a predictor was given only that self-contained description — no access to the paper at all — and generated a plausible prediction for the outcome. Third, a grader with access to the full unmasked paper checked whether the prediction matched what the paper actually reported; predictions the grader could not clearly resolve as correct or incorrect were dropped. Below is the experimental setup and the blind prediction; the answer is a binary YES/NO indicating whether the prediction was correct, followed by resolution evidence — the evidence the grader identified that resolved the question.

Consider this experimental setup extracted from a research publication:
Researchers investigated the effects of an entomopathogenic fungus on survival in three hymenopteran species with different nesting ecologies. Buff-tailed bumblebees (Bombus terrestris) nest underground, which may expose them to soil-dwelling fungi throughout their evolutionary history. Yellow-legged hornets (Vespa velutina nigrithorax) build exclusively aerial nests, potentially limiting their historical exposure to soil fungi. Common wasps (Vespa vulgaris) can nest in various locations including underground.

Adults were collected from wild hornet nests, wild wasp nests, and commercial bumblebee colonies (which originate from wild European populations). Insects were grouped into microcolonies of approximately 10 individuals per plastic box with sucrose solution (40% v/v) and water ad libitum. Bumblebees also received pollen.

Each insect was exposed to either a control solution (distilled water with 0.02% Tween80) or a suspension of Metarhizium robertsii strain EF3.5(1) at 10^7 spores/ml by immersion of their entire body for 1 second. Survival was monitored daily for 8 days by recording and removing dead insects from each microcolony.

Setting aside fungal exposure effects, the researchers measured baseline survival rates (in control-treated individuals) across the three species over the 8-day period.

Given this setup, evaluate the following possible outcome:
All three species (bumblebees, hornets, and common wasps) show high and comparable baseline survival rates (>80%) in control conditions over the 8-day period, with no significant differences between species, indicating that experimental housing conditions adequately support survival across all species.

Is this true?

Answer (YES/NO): NO